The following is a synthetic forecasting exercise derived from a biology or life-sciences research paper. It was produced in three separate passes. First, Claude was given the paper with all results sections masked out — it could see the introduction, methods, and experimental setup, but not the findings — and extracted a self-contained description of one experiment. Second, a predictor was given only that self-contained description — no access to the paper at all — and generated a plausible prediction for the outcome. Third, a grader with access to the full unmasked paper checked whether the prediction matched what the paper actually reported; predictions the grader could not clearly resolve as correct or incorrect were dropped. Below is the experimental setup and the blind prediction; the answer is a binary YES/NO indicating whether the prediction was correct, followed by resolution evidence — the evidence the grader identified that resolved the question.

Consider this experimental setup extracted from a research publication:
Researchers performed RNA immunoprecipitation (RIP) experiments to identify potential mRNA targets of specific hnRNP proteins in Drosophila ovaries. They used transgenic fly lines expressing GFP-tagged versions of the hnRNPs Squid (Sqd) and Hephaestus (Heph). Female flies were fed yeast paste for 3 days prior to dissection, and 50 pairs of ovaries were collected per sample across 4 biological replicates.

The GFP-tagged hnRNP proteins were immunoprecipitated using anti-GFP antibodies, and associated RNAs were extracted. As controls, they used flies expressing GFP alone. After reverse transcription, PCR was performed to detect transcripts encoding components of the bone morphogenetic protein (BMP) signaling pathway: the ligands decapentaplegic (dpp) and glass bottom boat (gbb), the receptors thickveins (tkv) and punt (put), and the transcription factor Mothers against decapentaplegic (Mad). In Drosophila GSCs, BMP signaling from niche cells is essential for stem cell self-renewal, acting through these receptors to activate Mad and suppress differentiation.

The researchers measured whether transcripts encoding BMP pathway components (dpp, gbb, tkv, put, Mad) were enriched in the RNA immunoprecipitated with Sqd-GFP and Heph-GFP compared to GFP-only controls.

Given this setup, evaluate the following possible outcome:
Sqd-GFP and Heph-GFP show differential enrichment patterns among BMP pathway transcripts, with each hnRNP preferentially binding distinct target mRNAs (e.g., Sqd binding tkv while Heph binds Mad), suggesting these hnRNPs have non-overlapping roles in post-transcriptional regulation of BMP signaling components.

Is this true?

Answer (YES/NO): NO